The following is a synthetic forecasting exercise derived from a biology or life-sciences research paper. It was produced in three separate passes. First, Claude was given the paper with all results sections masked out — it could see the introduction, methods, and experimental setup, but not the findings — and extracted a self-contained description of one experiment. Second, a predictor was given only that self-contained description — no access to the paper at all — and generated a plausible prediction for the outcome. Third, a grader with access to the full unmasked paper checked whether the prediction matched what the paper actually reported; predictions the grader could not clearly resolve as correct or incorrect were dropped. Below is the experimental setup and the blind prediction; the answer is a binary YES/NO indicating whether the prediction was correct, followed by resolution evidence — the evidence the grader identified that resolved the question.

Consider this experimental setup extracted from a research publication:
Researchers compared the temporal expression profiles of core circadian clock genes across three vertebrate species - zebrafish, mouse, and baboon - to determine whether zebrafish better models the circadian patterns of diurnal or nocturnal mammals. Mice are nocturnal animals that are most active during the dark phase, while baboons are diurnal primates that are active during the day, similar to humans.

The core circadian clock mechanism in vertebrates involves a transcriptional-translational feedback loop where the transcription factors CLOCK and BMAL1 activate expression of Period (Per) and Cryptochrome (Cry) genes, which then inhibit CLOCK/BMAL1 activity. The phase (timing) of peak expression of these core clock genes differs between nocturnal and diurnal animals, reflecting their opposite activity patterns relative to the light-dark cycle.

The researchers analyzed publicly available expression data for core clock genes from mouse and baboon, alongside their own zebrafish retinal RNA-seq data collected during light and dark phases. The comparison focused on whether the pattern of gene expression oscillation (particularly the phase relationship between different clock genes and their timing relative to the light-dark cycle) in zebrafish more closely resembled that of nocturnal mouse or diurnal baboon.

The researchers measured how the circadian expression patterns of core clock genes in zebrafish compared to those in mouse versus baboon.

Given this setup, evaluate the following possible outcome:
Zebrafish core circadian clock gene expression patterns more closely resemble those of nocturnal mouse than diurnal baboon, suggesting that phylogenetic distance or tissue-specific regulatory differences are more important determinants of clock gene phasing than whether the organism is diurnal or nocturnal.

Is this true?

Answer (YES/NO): NO